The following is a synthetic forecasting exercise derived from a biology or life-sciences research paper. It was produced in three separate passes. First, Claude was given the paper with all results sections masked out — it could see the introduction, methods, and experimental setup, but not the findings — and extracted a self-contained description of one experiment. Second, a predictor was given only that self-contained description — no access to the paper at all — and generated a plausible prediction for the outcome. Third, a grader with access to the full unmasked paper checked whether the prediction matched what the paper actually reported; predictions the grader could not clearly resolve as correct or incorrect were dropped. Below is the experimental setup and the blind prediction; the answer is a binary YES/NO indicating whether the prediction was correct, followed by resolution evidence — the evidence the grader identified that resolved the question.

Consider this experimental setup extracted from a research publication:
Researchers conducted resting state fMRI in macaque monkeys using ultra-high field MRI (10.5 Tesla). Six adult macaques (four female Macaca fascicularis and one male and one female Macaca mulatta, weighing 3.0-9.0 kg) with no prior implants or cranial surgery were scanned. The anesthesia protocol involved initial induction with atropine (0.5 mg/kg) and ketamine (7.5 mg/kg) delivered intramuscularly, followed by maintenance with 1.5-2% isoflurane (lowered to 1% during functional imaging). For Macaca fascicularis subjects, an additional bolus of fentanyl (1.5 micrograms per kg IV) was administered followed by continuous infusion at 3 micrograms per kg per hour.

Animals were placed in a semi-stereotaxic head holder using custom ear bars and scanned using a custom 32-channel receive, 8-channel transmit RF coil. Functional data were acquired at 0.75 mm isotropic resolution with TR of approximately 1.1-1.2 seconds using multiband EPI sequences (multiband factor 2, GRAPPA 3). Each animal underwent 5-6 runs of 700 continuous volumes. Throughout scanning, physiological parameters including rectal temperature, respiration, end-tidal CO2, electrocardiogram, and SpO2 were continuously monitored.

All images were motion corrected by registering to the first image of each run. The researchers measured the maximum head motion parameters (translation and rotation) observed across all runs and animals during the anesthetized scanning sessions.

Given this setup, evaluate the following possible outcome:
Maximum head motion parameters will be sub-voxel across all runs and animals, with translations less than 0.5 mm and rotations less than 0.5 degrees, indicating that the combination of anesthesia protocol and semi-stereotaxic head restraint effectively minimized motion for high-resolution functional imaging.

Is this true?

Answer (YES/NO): YES